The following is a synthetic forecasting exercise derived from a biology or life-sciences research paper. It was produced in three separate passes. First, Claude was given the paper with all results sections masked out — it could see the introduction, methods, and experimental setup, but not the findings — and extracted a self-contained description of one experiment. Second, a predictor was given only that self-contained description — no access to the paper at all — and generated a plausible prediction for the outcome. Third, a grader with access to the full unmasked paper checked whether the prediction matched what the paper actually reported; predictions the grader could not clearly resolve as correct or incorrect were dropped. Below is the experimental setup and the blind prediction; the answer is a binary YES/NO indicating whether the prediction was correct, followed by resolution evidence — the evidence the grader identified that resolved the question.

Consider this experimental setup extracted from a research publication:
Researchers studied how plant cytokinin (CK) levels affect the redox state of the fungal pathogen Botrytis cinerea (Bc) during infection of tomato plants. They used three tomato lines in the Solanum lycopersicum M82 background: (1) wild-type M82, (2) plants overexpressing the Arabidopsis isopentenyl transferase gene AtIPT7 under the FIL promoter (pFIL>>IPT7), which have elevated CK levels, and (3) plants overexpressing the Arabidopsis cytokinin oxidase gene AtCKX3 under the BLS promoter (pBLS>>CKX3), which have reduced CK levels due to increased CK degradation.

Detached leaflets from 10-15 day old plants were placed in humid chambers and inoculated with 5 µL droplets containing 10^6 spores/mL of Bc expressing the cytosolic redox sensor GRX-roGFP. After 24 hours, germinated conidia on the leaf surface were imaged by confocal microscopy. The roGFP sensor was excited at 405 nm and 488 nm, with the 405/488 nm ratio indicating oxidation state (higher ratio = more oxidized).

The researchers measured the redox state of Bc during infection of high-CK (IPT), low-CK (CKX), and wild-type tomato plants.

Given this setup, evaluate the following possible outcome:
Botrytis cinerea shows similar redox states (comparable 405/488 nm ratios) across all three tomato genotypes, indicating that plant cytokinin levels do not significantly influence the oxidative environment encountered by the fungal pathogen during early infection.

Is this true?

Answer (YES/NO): NO